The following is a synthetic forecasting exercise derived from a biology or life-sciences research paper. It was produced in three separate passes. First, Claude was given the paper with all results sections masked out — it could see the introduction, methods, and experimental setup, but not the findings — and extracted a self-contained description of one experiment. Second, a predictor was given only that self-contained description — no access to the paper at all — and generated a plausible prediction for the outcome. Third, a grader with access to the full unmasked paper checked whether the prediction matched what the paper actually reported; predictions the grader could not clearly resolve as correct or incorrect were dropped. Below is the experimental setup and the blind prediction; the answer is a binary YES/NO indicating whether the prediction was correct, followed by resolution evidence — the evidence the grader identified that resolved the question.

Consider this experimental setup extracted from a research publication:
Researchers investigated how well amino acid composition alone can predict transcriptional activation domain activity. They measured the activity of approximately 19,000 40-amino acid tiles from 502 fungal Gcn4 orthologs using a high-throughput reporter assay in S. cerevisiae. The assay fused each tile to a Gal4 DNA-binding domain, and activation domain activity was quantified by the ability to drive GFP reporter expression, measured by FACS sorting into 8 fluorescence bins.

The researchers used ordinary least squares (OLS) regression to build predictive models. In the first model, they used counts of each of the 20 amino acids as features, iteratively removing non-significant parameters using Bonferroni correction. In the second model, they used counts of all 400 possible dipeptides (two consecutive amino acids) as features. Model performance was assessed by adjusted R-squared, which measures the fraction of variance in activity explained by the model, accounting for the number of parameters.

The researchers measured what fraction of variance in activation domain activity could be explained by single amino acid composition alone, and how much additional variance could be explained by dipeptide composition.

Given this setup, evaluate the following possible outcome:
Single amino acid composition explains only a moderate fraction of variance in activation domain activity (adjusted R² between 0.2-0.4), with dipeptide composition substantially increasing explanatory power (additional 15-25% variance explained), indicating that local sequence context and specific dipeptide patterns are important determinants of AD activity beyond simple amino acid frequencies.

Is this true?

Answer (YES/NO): NO